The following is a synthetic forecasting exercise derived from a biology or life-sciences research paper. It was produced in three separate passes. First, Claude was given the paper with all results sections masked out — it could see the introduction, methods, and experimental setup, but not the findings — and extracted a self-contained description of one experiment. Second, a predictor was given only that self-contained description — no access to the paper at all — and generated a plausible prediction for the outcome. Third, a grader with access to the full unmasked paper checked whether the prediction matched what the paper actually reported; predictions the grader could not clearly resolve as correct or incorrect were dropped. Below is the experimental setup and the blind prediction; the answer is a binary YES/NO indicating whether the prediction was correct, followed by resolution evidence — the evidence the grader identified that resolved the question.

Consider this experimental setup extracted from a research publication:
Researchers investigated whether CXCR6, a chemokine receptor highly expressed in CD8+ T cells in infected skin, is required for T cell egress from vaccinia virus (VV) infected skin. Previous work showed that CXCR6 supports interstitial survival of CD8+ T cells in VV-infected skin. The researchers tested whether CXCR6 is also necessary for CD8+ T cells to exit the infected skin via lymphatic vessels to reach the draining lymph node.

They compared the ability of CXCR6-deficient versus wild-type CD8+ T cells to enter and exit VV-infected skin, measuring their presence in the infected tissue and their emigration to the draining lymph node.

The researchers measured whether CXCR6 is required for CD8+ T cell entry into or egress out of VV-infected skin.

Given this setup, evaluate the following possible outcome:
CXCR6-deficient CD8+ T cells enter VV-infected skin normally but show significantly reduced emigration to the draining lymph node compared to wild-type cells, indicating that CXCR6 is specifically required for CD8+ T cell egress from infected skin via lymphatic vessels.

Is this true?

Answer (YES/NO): NO